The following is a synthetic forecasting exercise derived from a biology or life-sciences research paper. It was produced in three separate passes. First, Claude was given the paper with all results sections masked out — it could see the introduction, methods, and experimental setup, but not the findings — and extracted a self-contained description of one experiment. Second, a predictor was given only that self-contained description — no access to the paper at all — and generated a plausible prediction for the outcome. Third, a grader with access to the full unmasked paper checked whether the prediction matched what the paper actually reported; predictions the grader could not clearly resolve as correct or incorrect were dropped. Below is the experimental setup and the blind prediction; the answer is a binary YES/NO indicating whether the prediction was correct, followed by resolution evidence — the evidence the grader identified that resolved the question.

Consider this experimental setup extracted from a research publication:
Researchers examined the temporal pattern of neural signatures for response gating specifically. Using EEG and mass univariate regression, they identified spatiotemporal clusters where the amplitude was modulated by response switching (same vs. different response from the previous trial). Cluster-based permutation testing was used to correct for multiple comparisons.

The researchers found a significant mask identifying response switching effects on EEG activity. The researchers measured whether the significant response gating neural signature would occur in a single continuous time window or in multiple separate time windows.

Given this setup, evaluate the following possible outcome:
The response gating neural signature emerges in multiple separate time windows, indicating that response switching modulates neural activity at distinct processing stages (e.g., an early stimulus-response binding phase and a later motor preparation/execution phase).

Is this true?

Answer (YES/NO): YES